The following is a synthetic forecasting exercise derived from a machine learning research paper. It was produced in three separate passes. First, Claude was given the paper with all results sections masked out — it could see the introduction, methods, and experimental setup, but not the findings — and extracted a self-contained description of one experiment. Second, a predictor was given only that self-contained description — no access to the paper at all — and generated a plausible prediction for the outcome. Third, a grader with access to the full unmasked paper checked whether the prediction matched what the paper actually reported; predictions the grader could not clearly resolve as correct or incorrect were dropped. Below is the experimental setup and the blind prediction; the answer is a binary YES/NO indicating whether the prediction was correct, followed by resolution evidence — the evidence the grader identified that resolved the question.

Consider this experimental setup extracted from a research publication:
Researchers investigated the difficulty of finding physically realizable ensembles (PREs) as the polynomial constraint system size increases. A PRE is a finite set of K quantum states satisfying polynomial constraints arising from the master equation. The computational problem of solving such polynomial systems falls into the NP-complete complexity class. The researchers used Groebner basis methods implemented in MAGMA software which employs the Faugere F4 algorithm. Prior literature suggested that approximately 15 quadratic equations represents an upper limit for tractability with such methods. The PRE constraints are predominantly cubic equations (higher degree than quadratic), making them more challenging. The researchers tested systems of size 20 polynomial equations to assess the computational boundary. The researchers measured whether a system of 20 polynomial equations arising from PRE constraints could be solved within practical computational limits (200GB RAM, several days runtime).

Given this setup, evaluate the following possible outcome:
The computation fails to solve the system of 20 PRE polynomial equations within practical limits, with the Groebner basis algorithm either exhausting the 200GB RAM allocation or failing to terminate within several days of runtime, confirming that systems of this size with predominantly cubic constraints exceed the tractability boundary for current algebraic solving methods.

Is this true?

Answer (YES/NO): YES